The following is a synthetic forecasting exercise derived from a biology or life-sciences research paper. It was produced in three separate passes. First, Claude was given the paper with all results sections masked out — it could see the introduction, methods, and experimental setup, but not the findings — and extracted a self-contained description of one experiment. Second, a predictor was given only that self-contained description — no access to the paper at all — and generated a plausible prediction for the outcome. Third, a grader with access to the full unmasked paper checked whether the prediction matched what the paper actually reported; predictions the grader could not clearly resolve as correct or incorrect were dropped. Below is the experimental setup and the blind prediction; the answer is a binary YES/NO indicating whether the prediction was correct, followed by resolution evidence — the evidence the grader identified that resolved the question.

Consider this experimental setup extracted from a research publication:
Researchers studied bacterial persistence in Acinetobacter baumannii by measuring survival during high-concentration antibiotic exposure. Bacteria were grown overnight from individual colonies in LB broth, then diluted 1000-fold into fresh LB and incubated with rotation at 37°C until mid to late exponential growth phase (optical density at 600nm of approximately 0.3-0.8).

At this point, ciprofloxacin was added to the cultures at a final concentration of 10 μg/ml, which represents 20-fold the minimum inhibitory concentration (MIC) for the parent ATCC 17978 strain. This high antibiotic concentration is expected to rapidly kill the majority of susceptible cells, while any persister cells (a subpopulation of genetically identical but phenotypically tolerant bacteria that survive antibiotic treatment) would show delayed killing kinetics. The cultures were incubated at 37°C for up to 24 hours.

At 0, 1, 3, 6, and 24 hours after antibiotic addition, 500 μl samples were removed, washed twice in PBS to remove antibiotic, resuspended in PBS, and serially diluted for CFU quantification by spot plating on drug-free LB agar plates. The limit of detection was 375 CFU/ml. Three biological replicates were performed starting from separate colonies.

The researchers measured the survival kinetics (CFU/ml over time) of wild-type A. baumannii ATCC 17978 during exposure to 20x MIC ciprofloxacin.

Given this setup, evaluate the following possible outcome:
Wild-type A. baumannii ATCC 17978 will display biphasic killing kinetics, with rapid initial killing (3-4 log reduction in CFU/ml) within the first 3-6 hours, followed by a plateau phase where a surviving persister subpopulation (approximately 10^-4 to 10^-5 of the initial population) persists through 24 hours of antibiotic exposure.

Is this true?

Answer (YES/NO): NO